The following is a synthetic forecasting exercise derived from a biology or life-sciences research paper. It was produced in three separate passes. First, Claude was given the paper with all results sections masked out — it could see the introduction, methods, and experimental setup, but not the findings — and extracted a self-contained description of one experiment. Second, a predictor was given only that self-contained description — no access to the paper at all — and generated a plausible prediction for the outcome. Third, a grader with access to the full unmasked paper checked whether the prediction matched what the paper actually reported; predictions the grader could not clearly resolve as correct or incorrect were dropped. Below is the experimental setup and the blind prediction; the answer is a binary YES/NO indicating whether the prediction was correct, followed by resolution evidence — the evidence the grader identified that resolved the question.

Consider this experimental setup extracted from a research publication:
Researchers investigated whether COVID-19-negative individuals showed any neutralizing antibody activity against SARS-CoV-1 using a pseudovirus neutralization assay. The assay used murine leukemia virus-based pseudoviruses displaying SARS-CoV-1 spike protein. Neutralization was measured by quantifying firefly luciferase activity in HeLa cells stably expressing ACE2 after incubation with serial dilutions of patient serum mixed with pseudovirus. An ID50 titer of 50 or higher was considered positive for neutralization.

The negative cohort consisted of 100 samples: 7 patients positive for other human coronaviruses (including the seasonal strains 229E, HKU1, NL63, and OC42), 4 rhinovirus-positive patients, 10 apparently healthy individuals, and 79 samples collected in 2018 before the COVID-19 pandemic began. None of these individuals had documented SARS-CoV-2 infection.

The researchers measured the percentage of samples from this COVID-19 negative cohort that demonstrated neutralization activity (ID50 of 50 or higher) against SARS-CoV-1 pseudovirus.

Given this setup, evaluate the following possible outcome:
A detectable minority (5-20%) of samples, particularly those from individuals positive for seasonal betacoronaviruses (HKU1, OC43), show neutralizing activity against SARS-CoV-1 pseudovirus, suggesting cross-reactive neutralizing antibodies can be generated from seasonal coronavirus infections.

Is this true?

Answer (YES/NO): NO